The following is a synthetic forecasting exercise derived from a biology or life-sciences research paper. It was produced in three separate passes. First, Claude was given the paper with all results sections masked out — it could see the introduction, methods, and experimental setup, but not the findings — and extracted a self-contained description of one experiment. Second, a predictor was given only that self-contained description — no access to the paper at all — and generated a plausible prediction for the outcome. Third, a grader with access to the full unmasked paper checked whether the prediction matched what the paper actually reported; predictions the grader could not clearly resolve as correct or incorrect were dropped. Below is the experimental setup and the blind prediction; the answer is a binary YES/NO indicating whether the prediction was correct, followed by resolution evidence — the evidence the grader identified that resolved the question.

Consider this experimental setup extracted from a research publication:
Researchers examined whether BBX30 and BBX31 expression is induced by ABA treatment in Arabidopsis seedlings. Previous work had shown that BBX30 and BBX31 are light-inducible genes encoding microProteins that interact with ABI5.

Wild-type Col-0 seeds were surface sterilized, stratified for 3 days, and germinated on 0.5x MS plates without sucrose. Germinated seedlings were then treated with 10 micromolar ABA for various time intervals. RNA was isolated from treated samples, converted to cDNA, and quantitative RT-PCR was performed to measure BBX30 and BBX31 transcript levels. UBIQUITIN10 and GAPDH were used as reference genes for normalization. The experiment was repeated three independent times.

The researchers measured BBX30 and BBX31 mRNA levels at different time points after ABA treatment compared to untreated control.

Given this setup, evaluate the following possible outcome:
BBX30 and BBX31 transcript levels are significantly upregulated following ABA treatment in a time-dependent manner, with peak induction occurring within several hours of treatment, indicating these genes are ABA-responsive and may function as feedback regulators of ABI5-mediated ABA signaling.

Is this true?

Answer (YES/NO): YES